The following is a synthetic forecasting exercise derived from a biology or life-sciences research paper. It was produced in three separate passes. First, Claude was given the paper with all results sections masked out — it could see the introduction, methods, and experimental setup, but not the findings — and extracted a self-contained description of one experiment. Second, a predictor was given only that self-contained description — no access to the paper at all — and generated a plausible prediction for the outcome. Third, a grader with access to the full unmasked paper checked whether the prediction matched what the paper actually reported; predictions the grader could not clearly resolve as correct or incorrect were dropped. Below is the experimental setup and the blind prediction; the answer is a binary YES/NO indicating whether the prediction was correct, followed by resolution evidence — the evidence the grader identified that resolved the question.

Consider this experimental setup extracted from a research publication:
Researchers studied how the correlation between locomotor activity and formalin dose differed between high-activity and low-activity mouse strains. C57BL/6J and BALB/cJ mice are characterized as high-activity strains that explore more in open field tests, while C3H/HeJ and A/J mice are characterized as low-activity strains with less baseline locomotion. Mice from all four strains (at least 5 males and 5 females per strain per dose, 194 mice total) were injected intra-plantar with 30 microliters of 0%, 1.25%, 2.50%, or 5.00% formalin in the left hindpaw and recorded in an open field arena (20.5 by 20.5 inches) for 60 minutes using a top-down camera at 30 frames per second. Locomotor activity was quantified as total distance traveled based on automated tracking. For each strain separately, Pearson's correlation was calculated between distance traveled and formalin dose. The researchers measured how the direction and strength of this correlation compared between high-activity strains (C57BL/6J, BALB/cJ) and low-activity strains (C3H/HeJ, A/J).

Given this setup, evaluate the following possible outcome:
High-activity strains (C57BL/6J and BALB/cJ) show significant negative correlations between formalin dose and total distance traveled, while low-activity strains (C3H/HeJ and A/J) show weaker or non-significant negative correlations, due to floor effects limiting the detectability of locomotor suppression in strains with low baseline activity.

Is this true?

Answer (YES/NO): NO